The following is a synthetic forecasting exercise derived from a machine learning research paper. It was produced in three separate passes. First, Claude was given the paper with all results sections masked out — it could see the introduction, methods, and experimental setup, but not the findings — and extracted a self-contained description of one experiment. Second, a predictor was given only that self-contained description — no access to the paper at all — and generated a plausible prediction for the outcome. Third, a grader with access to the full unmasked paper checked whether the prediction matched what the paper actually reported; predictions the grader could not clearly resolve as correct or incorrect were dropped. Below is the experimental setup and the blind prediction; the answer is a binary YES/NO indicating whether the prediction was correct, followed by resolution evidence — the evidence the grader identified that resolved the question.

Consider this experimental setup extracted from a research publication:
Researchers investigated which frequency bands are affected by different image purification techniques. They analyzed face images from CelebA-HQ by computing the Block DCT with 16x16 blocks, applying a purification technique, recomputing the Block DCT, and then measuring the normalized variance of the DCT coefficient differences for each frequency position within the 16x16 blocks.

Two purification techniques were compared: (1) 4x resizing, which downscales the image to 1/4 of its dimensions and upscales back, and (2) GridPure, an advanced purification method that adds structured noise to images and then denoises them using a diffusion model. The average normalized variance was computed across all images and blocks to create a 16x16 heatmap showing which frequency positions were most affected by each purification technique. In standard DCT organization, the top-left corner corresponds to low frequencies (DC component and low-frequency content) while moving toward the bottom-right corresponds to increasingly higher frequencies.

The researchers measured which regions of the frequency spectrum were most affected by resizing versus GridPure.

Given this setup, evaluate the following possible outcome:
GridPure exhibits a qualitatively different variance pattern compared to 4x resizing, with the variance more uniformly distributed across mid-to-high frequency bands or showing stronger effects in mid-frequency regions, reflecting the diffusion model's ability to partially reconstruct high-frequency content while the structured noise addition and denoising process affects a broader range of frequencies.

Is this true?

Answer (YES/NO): NO